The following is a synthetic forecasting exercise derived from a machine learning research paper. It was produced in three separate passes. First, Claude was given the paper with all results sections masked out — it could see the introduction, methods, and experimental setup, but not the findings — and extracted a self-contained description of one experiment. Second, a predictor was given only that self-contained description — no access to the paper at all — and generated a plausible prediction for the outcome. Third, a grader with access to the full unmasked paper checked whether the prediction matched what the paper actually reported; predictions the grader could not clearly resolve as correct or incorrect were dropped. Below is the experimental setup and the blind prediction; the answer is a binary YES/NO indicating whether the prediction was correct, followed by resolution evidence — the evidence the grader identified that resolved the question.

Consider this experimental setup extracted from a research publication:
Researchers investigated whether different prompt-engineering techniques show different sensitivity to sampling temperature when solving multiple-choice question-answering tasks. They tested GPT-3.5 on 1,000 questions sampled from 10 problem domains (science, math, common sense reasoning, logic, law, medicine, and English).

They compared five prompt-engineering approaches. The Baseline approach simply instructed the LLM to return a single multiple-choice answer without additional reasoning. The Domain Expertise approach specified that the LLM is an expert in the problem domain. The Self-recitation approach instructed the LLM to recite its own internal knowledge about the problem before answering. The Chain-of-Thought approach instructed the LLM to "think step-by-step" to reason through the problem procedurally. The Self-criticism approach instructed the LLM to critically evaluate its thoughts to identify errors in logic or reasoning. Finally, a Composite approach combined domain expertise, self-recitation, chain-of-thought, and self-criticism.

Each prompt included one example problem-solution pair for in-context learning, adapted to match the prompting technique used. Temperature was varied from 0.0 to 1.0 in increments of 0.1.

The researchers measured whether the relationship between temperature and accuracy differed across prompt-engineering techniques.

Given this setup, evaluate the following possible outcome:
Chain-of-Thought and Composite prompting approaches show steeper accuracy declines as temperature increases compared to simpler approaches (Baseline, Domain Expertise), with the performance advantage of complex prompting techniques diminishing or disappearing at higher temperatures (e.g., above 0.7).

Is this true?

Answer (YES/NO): NO